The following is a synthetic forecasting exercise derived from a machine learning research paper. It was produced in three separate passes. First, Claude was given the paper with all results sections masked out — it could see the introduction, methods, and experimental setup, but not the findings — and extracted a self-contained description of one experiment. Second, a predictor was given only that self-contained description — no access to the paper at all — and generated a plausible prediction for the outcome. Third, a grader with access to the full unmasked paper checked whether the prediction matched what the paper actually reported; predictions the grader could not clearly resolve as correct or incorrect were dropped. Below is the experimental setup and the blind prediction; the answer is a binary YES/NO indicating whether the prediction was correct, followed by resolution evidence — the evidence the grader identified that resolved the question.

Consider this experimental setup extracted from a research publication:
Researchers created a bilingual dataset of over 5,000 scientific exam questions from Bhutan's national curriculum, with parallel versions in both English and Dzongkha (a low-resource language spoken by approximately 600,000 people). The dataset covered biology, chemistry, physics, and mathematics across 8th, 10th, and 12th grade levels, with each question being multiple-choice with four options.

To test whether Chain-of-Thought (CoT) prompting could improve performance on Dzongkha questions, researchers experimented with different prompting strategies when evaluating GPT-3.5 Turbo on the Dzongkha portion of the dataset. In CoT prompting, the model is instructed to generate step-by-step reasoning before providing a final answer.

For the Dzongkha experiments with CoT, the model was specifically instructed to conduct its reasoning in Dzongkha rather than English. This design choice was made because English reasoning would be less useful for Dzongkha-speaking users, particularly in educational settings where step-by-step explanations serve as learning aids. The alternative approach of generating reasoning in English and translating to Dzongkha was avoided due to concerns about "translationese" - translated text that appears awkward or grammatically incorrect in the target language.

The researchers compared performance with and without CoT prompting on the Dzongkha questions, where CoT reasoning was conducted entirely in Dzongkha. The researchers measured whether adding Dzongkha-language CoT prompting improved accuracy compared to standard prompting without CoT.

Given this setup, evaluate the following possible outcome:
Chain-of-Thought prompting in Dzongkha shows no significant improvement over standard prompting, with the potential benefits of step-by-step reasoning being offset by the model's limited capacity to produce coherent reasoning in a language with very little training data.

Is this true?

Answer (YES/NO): NO